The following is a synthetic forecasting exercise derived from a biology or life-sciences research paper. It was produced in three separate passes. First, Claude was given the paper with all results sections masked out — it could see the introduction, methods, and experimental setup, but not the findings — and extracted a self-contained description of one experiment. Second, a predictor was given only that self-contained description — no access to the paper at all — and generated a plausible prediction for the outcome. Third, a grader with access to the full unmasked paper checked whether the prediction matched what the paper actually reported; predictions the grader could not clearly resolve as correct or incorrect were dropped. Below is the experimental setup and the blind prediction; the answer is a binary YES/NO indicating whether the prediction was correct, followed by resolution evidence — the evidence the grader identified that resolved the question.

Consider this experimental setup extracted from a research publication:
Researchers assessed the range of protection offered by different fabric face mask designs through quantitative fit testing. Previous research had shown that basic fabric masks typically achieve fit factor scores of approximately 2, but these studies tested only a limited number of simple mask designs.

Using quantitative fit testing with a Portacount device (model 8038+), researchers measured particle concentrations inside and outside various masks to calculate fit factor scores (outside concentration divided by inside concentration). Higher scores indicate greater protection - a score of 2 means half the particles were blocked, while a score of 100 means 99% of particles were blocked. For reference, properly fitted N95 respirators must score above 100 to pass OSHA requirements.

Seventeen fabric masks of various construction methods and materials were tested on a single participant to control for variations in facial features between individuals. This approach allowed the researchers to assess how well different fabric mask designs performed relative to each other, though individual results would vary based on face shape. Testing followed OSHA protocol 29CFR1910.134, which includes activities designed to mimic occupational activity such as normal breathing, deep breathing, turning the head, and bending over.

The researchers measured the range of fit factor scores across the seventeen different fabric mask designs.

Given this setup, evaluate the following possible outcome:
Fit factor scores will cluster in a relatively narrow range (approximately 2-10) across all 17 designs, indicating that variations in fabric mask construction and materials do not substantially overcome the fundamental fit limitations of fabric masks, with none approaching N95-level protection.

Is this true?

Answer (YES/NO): NO